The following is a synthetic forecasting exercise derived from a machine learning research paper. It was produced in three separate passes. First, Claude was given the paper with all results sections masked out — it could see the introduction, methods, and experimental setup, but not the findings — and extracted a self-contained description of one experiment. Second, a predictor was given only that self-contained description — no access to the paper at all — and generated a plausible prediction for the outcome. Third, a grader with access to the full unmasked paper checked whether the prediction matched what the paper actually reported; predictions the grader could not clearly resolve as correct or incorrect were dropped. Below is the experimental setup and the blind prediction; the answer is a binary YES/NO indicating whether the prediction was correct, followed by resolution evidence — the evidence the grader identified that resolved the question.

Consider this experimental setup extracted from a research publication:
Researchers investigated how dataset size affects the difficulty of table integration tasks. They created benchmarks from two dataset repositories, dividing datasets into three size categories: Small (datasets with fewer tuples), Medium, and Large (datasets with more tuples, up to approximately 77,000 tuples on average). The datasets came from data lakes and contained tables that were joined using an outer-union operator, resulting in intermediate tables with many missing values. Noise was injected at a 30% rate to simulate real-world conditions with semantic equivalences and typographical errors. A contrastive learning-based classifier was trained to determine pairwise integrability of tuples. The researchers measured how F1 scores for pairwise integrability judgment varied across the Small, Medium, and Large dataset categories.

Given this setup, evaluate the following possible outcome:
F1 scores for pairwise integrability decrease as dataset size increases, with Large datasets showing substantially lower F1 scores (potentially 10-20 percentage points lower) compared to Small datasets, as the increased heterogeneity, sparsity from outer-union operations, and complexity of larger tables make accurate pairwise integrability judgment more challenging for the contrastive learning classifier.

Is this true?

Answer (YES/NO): NO